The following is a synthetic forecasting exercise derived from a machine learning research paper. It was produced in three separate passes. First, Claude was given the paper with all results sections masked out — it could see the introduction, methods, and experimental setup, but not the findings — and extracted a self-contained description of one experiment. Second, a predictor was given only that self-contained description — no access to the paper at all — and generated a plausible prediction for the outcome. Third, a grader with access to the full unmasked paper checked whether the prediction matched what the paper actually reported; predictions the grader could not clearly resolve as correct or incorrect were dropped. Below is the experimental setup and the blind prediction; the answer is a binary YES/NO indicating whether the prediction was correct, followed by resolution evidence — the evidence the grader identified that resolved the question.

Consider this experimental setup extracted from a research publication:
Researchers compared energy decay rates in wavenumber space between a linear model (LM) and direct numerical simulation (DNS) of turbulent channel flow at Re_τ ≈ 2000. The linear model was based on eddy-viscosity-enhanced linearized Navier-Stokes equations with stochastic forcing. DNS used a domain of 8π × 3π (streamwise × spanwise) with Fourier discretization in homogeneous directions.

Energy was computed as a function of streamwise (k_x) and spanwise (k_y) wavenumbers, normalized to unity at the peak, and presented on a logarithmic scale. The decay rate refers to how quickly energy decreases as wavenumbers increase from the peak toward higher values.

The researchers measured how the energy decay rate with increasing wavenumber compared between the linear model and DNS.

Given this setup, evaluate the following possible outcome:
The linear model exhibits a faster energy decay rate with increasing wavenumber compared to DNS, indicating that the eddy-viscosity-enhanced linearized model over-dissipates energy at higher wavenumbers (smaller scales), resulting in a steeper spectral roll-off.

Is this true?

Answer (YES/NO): NO